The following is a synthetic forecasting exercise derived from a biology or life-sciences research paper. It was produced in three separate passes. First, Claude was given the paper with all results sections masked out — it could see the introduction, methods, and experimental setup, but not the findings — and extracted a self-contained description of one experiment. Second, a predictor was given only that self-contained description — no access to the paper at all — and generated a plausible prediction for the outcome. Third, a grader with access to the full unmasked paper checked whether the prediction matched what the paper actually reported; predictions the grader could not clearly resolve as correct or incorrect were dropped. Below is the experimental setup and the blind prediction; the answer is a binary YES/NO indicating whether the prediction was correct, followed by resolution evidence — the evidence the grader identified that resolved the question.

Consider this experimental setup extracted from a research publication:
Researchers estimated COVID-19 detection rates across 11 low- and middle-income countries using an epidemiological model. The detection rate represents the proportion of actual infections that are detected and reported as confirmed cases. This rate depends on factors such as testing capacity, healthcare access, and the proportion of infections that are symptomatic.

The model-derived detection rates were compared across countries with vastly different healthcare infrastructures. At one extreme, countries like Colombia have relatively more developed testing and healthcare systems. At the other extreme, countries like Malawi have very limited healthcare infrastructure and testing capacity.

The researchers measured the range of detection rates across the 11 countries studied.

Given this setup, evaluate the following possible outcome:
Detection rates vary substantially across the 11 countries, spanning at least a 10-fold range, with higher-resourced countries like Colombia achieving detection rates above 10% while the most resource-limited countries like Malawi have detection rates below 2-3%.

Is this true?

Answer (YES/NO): NO